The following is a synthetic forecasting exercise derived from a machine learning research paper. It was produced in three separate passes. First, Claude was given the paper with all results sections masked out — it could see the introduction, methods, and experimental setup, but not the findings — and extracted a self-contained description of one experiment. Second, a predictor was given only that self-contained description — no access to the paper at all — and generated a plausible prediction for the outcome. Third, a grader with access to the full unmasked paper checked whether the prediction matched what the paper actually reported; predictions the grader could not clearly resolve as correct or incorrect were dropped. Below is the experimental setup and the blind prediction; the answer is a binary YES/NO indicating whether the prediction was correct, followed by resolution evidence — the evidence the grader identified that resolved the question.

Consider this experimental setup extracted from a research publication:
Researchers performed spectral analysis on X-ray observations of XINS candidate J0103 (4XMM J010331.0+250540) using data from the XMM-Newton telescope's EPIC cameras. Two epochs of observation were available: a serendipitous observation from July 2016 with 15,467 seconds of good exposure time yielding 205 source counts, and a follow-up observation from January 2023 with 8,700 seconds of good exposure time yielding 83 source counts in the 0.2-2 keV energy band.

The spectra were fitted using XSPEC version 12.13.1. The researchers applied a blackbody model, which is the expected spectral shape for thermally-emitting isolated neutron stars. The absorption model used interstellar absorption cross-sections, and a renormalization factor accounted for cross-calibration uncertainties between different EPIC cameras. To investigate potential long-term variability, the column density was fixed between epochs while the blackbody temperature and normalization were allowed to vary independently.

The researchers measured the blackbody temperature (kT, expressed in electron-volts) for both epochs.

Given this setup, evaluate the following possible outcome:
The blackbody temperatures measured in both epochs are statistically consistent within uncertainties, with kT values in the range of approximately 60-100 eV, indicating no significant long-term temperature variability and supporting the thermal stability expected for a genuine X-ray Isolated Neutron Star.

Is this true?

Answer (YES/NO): NO